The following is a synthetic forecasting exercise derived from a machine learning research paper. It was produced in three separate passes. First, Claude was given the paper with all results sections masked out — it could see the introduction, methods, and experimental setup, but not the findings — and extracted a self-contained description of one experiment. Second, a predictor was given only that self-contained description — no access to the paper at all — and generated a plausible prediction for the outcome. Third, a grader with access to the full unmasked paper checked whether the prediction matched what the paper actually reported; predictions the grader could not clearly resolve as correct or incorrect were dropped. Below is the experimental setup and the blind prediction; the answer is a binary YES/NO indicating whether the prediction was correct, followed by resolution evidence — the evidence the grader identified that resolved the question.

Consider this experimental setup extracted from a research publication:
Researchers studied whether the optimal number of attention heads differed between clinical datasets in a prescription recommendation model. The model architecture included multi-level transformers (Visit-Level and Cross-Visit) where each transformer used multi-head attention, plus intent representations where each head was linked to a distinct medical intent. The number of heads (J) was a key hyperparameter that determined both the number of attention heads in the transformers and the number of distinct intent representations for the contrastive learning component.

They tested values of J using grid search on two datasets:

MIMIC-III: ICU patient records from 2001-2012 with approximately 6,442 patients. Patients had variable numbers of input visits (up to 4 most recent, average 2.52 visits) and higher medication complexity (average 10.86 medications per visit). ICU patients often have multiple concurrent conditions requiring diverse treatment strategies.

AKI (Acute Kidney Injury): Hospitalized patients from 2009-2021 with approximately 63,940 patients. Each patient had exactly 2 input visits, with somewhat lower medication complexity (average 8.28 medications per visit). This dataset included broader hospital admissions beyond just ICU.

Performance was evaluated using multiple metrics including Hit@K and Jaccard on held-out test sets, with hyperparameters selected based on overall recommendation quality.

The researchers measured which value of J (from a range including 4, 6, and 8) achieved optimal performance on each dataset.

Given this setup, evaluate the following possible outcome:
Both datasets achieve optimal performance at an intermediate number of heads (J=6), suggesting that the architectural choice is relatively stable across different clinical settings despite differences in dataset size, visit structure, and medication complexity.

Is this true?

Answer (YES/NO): NO